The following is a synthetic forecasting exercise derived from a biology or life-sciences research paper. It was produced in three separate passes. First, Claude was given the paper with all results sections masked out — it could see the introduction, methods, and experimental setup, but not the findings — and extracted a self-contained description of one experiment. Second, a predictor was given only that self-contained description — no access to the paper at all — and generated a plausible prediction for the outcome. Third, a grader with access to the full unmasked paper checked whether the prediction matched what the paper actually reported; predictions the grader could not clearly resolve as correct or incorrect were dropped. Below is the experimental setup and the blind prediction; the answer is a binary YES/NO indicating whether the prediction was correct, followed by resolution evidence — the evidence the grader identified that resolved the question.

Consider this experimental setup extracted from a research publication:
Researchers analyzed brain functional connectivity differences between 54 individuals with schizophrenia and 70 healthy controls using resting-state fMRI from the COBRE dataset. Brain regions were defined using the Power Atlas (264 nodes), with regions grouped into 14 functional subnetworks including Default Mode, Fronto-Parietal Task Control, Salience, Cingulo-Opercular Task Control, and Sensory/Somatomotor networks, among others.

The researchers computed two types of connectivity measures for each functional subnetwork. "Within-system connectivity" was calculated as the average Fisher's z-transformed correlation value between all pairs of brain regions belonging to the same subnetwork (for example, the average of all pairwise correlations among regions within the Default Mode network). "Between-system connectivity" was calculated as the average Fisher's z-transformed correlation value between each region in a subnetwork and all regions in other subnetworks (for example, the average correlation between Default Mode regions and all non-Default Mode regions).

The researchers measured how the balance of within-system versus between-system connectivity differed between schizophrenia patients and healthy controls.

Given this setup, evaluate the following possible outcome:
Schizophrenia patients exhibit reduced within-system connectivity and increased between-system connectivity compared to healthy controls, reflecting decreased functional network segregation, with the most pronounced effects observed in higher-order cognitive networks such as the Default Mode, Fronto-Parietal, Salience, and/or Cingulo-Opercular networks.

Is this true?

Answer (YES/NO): NO